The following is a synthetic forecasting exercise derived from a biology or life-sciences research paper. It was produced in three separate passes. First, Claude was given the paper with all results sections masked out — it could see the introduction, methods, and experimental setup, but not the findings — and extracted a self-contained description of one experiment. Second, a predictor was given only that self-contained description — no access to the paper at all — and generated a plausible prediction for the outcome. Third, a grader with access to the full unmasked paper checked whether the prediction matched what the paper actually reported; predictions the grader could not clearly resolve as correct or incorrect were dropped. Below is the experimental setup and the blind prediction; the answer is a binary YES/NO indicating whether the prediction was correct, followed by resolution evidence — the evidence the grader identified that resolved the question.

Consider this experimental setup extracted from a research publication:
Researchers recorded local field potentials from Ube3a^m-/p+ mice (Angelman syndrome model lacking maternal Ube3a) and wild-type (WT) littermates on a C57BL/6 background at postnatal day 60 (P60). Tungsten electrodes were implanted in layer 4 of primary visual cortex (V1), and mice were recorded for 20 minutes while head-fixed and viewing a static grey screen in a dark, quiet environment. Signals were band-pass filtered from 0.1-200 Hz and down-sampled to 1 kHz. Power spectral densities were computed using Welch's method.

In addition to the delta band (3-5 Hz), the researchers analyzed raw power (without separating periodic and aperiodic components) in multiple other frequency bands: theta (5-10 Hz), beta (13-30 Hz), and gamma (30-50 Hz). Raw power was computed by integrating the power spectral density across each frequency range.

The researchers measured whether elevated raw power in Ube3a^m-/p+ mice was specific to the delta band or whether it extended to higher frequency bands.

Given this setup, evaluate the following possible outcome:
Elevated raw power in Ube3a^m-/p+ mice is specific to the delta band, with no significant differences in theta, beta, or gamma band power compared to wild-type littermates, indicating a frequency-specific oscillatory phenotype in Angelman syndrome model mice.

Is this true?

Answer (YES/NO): NO